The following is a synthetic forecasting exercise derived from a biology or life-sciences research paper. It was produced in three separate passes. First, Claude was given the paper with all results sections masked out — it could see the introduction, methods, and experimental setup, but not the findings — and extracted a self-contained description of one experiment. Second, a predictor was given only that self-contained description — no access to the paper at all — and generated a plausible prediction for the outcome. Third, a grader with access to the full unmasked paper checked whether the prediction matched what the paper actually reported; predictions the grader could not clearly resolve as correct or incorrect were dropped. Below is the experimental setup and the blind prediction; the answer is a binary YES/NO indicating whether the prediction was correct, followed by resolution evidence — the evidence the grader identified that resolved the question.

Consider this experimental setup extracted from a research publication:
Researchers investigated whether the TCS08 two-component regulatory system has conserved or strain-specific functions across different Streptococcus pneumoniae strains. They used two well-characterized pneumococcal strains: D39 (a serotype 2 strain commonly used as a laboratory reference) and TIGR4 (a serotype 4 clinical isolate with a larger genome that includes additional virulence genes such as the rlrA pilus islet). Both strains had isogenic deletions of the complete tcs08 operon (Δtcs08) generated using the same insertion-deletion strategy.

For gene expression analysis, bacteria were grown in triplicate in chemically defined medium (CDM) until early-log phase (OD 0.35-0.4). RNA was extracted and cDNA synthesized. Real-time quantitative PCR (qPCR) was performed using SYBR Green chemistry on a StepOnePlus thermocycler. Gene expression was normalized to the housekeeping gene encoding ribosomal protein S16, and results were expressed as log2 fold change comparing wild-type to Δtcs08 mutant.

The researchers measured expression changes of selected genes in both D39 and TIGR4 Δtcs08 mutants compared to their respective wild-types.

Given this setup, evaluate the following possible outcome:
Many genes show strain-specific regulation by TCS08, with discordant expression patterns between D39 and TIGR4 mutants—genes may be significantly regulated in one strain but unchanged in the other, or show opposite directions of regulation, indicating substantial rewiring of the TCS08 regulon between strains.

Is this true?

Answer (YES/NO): YES